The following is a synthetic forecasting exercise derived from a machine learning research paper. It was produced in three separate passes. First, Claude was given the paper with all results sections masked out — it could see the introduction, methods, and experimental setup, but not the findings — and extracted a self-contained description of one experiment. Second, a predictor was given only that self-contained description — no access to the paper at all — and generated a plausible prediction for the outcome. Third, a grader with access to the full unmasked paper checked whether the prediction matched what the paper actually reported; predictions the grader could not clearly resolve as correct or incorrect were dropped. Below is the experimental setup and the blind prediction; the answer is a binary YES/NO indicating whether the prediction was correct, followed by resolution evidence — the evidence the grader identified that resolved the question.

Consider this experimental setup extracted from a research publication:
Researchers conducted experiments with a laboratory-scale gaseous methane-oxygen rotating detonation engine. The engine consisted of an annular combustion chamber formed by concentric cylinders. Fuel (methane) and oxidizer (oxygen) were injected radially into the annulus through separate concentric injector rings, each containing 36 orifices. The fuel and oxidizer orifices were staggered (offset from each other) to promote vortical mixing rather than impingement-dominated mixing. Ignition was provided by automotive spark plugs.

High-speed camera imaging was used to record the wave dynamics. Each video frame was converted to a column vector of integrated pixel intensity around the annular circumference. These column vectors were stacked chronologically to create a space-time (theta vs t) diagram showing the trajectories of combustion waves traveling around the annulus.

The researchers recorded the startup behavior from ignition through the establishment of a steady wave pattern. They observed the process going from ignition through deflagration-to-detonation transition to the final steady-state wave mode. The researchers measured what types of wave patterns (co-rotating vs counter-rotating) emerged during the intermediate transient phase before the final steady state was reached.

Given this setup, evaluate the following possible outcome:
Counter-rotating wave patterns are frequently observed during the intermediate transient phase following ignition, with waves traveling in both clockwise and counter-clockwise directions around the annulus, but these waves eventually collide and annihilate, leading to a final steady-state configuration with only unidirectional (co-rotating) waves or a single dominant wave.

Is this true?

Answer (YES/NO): YES